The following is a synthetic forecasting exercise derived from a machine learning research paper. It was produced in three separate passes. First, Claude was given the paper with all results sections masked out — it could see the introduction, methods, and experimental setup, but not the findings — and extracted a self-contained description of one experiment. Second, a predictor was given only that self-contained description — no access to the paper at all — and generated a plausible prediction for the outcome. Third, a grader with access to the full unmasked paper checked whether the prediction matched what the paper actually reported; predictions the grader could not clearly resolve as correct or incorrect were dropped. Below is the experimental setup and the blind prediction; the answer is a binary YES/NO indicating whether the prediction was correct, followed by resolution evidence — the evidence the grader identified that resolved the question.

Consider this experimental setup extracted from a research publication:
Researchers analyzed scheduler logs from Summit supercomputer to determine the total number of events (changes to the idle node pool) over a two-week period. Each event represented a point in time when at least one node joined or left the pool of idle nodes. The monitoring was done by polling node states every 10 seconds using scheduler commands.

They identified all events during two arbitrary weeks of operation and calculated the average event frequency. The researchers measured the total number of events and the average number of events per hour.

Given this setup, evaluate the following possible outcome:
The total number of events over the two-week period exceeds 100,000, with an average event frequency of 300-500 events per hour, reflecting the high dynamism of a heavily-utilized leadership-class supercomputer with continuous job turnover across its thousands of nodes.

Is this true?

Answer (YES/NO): NO